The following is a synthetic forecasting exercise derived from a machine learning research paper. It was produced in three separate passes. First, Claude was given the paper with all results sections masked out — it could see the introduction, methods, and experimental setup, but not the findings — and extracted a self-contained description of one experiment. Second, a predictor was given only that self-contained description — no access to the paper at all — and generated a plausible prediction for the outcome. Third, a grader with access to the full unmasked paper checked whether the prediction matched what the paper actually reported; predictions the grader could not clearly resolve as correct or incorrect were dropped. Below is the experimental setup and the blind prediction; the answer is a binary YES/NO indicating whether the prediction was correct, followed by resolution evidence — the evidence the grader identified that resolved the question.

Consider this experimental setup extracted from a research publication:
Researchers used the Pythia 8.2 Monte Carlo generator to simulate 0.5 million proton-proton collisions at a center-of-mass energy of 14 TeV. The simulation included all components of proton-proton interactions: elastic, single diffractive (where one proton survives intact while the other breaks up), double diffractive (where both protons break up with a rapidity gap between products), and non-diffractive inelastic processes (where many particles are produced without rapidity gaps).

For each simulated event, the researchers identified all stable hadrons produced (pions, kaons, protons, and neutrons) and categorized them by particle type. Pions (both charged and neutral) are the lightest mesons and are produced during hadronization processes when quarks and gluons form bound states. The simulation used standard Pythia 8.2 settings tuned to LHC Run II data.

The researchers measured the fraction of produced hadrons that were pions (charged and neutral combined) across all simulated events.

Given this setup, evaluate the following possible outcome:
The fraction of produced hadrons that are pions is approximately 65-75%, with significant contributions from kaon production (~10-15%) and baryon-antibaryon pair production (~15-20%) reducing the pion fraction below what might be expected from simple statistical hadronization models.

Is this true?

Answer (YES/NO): NO